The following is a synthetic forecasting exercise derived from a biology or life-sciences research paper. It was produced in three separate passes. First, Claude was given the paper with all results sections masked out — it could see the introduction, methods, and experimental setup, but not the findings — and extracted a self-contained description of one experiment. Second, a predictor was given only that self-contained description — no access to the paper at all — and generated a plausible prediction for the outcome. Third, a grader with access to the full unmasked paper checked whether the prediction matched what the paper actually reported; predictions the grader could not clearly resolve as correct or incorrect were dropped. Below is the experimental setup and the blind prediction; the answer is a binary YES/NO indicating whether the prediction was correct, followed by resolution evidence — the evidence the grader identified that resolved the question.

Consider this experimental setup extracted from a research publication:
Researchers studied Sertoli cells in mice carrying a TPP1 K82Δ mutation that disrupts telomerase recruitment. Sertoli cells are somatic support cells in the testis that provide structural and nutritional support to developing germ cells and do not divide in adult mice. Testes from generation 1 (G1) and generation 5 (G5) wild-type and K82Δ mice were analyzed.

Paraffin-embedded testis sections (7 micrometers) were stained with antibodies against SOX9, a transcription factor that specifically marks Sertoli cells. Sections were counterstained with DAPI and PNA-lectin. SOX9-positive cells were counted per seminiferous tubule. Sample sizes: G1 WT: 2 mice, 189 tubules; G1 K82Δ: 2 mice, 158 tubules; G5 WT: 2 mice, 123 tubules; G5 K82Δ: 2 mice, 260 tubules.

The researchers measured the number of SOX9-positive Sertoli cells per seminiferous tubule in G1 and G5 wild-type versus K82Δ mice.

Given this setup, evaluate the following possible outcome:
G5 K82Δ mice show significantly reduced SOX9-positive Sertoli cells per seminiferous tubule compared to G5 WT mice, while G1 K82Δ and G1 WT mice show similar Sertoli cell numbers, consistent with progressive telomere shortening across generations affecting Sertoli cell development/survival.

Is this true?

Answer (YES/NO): NO